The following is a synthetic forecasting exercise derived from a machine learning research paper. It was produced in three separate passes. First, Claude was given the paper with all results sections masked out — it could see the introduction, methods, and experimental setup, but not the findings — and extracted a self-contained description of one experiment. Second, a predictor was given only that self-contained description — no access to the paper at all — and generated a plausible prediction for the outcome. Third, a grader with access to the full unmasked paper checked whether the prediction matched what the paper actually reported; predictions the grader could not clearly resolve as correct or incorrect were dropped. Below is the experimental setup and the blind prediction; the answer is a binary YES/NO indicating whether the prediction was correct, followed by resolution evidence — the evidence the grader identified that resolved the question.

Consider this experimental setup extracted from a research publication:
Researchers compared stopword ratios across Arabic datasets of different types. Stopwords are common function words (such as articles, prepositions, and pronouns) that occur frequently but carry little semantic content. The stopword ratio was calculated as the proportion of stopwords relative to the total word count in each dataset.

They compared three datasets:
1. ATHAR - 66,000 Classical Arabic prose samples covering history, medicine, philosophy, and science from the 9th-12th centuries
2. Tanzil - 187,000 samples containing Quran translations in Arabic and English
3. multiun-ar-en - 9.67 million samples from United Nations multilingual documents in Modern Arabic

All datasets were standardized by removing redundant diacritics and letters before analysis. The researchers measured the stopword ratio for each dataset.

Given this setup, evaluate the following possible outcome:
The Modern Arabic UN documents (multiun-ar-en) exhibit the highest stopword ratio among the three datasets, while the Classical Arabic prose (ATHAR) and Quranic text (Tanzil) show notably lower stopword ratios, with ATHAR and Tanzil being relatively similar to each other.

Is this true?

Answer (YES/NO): NO